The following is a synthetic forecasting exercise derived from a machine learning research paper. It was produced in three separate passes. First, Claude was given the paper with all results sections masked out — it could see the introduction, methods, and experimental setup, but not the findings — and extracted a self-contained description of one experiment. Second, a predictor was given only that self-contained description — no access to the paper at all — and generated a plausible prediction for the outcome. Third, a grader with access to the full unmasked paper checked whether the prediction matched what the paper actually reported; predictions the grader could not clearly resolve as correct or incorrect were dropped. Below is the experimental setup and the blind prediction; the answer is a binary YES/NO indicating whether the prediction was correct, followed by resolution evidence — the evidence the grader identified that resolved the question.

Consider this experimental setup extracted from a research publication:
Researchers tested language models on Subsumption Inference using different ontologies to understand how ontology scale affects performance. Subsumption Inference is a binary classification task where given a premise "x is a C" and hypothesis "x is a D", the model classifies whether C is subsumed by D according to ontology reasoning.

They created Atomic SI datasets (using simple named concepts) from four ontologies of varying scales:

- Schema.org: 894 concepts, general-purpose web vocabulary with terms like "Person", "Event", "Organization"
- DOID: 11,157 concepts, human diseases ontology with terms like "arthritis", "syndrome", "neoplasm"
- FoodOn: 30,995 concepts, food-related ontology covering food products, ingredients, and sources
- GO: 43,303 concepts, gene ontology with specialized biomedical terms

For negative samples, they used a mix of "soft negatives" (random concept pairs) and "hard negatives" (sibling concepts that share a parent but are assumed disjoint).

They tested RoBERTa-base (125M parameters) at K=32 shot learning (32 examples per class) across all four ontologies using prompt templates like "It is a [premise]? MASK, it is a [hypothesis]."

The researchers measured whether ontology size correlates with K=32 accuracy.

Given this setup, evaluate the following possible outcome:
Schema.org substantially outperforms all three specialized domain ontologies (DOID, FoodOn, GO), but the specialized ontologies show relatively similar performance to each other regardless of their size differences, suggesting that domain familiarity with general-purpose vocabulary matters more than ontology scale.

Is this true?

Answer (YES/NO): NO